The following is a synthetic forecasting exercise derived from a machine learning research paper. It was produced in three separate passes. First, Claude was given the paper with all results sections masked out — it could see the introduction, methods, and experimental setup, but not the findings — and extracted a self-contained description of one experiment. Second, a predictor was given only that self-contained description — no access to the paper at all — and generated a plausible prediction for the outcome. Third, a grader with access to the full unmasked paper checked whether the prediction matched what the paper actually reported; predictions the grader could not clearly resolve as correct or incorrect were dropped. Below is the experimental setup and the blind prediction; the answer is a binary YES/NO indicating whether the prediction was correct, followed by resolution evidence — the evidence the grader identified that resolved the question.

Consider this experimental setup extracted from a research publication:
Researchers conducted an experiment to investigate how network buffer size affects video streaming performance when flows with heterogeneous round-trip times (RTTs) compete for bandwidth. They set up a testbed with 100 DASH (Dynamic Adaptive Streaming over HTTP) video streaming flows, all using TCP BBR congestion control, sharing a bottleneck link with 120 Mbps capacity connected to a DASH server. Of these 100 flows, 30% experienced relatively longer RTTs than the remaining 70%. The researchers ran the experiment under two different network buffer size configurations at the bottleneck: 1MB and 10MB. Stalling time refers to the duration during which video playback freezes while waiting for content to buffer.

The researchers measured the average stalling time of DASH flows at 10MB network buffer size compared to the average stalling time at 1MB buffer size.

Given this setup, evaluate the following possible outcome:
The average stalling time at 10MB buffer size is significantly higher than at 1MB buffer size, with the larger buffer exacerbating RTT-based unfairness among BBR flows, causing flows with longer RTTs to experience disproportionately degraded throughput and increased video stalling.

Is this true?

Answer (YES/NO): YES